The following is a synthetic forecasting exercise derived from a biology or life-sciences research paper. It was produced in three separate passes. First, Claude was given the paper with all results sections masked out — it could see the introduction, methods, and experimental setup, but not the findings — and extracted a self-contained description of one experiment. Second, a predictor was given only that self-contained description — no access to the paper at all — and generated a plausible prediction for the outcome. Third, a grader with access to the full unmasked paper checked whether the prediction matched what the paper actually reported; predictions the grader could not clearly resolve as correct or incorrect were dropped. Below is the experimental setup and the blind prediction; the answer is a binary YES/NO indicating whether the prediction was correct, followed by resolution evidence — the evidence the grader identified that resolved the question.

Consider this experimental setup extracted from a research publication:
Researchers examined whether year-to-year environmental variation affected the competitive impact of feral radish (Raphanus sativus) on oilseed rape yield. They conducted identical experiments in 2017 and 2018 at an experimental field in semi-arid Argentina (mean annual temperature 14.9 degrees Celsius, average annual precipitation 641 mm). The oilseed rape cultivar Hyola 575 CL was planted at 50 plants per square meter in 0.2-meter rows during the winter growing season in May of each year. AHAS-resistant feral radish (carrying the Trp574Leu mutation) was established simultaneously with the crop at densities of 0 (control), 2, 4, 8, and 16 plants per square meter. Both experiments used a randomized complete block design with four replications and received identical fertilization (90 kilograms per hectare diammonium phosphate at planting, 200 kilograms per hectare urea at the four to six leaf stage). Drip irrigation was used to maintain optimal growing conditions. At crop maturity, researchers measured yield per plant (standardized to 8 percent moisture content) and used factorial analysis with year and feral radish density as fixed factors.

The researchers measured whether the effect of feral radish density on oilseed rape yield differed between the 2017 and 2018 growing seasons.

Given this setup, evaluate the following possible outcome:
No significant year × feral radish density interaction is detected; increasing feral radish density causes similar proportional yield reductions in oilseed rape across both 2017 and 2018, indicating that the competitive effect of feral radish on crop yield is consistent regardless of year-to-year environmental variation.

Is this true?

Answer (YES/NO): YES